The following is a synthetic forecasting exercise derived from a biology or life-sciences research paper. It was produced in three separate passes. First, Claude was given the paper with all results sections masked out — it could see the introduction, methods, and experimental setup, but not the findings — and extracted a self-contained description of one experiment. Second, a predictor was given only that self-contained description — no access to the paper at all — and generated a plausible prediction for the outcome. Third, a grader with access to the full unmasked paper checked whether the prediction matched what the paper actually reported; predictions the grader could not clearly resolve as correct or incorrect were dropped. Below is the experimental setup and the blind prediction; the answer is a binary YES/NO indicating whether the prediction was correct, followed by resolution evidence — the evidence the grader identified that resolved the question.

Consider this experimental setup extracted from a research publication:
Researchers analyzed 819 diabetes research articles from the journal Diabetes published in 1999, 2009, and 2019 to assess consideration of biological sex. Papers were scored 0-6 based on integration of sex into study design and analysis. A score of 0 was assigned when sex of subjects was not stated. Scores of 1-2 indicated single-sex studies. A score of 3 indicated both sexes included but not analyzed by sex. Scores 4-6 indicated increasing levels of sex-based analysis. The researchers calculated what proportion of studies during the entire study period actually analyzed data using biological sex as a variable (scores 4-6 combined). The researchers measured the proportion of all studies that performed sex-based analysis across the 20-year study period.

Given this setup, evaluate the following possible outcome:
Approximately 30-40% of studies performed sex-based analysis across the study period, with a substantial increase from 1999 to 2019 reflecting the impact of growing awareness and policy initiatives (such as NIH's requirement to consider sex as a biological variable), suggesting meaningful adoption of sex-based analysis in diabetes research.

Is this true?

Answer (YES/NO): NO